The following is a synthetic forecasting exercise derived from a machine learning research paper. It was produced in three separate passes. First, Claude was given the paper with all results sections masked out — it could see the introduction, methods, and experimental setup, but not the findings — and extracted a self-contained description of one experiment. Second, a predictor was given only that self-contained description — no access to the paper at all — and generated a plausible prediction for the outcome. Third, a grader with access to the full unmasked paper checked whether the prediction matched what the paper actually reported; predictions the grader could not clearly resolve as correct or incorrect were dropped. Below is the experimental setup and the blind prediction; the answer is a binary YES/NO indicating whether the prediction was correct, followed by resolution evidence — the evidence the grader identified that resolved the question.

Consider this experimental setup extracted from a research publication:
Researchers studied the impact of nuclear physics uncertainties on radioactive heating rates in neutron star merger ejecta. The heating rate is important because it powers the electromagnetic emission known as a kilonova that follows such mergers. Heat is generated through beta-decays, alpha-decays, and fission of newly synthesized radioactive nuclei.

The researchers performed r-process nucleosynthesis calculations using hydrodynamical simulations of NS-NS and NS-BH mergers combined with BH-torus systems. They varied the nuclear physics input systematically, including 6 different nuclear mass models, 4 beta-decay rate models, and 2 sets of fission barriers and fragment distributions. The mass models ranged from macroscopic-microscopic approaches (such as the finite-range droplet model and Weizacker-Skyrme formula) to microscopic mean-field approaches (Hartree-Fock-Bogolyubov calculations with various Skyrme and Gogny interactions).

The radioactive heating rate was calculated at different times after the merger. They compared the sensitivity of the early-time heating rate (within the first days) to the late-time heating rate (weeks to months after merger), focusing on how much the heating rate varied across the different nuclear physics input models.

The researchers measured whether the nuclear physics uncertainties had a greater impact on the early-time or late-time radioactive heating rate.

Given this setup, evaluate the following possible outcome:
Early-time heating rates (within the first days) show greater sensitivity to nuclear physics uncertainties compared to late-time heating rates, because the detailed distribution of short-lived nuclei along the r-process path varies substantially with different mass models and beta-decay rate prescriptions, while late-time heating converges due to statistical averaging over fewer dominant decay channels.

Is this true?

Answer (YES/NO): NO